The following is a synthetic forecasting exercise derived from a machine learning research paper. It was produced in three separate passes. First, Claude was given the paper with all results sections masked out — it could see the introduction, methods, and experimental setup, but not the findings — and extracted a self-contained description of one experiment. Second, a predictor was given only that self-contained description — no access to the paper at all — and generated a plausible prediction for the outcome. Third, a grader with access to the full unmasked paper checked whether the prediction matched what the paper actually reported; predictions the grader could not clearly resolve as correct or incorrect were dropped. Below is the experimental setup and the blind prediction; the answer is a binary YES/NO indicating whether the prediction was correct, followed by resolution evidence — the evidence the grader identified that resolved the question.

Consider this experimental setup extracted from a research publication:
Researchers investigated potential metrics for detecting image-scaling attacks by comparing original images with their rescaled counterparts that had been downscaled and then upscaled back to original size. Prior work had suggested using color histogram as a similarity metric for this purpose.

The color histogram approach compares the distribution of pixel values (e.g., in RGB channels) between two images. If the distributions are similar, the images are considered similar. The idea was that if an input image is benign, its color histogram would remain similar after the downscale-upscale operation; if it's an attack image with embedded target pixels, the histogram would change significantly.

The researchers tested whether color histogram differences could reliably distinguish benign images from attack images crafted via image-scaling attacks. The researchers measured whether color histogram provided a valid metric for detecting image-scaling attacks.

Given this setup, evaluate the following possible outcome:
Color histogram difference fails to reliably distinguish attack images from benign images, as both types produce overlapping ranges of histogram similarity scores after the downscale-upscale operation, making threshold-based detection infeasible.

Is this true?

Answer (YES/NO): NO